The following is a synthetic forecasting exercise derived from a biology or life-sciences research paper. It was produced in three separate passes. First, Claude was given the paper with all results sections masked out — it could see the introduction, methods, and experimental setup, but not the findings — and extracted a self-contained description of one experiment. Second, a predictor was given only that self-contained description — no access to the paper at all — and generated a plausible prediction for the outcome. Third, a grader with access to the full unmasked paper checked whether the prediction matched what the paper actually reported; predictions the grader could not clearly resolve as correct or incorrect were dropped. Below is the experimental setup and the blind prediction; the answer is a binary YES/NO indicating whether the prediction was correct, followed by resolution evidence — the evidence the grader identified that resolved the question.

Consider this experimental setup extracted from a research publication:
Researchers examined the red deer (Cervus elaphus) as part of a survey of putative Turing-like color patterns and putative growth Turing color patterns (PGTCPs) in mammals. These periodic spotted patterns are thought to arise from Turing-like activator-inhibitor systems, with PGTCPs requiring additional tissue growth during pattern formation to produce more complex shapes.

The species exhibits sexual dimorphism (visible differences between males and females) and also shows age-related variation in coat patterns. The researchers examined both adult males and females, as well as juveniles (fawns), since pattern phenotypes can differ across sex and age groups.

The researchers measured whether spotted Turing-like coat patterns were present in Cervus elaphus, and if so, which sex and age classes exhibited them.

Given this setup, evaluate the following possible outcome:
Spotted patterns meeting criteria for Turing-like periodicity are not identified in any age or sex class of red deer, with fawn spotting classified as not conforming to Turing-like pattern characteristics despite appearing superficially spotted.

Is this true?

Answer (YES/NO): NO